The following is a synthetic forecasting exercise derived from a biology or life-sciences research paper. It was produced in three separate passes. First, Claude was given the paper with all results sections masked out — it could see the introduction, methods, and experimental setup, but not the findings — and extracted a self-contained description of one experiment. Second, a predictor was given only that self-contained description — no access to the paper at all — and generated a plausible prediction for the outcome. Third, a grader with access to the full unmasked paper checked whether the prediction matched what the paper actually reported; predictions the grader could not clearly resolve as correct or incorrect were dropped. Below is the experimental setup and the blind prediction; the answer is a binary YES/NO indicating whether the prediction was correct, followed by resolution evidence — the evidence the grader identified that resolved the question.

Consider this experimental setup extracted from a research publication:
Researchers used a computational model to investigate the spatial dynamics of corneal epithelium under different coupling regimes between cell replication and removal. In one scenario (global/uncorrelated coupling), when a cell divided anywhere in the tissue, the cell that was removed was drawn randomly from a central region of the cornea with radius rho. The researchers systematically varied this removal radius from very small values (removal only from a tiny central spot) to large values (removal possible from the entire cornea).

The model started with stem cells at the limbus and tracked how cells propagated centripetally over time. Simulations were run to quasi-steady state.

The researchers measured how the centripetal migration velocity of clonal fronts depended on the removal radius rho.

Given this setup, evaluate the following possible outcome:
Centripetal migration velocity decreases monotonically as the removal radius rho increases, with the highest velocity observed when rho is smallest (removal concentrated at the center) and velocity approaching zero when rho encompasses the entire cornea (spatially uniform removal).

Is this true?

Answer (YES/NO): YES